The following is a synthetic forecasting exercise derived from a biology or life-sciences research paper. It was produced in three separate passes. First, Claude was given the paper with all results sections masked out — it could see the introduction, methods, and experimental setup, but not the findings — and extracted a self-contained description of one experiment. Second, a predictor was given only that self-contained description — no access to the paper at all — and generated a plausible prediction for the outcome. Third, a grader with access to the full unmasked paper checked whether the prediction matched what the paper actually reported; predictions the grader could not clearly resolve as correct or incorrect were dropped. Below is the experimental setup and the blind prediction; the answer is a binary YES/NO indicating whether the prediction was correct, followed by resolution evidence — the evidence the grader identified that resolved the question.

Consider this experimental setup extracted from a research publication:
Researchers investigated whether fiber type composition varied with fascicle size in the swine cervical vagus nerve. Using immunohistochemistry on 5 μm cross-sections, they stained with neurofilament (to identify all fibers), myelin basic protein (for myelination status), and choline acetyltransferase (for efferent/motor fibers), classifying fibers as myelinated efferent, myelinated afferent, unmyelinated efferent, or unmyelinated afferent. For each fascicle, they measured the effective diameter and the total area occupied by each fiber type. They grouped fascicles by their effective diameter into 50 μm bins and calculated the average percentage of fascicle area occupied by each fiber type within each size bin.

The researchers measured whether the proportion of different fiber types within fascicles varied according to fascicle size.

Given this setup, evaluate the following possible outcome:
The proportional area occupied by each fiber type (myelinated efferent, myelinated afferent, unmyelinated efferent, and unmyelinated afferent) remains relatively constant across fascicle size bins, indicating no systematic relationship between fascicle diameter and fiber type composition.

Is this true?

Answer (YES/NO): NO